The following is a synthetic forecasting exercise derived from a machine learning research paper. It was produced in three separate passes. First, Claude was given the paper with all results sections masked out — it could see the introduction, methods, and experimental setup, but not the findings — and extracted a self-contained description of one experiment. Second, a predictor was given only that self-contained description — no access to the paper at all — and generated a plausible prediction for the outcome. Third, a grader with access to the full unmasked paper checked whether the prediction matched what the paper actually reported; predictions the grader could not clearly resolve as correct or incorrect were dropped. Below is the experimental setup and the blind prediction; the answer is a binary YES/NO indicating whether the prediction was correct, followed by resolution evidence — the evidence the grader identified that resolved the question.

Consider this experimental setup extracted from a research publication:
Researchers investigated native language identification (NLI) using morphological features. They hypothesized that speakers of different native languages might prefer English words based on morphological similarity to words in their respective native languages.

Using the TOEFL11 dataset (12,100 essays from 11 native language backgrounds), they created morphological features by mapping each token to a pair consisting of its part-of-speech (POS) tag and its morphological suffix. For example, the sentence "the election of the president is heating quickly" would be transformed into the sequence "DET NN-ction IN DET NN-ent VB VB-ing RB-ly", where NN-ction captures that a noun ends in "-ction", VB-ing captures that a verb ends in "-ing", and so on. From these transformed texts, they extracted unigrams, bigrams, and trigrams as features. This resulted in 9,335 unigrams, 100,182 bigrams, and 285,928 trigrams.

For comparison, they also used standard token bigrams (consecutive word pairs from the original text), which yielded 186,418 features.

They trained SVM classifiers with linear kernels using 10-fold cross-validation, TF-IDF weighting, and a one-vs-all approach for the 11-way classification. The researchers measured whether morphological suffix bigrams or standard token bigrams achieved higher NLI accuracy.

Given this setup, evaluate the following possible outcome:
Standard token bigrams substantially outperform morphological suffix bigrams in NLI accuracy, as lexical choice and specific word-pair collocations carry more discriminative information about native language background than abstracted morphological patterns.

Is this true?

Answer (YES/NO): YES